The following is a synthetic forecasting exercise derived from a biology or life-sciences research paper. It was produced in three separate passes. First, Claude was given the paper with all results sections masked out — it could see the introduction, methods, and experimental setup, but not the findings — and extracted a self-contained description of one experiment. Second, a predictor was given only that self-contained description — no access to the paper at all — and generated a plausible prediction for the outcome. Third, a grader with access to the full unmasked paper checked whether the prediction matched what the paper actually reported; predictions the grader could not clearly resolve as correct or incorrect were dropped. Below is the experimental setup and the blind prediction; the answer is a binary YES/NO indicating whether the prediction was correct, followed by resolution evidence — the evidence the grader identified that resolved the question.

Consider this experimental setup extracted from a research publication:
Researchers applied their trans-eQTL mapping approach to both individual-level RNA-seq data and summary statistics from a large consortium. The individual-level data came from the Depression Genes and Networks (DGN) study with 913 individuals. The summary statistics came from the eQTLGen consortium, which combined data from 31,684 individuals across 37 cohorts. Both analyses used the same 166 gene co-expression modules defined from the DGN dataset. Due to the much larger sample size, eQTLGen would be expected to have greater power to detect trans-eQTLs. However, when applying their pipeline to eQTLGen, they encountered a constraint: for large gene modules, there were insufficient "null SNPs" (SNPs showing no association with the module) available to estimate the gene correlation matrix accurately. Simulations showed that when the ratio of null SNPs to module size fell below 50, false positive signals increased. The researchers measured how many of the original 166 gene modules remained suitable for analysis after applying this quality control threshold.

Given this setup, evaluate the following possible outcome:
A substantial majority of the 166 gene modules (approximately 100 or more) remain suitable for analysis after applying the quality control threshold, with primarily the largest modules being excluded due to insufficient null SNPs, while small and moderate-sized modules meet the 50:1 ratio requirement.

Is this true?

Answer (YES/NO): YES